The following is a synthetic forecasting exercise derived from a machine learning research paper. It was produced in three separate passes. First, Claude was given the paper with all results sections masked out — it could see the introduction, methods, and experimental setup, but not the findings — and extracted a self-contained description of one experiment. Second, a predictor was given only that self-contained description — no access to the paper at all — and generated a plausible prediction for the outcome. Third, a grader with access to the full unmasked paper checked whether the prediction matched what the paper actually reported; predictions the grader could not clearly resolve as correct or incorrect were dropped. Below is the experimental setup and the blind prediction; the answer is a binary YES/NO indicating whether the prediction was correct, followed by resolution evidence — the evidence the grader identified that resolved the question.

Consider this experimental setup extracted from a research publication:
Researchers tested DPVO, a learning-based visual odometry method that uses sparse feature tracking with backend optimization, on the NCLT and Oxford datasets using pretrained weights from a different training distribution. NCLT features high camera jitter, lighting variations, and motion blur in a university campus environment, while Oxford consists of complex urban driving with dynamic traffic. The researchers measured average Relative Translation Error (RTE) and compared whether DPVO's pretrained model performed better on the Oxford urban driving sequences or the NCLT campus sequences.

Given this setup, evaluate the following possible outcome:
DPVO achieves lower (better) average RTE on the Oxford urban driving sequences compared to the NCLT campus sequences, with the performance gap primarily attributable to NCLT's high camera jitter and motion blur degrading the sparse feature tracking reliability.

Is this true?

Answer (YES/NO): NO